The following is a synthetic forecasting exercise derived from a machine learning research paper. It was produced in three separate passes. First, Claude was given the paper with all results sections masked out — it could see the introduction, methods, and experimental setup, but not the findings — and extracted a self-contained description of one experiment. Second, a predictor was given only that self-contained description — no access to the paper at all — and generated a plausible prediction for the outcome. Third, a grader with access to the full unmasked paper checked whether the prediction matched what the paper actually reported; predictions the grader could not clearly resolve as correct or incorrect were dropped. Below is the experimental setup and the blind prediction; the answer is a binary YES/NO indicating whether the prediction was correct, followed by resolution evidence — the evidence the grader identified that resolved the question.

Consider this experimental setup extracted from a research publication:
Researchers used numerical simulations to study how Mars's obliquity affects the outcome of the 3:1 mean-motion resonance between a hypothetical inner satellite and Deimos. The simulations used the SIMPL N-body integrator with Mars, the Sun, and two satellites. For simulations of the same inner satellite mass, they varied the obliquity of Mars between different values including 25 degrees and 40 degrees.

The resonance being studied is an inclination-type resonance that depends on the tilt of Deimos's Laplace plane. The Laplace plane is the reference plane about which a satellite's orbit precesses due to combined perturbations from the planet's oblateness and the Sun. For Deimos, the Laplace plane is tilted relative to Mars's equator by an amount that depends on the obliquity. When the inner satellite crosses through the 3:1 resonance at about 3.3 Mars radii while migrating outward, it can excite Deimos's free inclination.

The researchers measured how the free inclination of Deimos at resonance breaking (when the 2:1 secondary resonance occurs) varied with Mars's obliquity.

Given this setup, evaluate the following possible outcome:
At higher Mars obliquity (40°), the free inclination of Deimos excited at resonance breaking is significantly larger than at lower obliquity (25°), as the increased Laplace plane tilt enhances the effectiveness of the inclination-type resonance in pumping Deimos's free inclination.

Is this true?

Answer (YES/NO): NO